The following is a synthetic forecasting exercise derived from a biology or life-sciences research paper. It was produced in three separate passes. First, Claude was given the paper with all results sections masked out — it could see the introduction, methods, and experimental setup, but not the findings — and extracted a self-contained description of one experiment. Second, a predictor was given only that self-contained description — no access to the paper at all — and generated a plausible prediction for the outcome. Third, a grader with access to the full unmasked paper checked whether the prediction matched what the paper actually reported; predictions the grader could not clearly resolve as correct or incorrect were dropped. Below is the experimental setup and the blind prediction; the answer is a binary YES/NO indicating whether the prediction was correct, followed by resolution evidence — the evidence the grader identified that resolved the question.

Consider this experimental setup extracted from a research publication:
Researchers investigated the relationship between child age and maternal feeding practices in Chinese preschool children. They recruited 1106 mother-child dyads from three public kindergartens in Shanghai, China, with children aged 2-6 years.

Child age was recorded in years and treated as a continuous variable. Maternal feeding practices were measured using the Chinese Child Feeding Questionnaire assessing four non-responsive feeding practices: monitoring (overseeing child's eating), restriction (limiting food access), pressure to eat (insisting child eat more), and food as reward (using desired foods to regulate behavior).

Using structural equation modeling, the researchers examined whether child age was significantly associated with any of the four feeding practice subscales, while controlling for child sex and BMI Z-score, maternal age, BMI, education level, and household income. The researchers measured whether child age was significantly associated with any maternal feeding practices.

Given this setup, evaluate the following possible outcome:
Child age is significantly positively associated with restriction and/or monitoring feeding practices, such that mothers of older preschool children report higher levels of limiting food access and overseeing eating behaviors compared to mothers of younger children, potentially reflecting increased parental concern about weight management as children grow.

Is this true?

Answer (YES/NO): NO